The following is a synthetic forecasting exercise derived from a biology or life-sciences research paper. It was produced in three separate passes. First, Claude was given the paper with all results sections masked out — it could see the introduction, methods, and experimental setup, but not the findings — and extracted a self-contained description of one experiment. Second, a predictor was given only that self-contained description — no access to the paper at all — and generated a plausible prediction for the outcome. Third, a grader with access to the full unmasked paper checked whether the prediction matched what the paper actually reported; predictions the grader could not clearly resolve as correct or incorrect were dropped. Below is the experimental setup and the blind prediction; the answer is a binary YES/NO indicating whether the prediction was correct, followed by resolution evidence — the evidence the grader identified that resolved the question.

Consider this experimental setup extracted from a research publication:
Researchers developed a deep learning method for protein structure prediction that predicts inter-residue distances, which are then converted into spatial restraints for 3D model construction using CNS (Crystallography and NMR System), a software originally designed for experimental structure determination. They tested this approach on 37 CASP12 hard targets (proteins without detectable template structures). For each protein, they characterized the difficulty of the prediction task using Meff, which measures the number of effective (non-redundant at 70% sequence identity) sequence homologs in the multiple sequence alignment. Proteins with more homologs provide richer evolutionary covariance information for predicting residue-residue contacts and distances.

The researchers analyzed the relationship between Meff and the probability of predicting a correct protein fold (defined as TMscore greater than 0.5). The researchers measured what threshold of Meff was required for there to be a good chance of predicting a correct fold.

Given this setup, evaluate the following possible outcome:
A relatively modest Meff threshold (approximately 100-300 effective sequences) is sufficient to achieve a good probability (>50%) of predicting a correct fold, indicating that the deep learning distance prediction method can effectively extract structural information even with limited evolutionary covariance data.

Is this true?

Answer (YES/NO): NO